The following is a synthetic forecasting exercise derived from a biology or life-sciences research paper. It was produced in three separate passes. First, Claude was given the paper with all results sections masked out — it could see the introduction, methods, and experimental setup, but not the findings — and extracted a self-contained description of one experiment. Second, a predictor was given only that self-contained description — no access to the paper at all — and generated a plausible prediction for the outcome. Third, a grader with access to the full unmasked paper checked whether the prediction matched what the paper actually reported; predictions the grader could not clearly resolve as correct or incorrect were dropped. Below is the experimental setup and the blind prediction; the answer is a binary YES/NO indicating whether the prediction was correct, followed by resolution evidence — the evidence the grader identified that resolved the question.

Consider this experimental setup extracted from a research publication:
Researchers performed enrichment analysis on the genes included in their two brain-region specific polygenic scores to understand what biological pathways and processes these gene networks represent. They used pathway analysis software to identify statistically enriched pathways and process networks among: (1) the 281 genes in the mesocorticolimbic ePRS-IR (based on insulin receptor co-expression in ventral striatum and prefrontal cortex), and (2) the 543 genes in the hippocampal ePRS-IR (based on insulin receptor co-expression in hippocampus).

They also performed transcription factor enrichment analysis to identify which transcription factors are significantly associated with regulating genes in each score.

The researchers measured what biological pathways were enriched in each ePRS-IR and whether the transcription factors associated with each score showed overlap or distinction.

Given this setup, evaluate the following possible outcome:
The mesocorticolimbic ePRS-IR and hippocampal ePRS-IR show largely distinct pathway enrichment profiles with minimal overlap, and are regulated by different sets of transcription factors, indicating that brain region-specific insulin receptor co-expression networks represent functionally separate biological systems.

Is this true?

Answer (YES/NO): NO